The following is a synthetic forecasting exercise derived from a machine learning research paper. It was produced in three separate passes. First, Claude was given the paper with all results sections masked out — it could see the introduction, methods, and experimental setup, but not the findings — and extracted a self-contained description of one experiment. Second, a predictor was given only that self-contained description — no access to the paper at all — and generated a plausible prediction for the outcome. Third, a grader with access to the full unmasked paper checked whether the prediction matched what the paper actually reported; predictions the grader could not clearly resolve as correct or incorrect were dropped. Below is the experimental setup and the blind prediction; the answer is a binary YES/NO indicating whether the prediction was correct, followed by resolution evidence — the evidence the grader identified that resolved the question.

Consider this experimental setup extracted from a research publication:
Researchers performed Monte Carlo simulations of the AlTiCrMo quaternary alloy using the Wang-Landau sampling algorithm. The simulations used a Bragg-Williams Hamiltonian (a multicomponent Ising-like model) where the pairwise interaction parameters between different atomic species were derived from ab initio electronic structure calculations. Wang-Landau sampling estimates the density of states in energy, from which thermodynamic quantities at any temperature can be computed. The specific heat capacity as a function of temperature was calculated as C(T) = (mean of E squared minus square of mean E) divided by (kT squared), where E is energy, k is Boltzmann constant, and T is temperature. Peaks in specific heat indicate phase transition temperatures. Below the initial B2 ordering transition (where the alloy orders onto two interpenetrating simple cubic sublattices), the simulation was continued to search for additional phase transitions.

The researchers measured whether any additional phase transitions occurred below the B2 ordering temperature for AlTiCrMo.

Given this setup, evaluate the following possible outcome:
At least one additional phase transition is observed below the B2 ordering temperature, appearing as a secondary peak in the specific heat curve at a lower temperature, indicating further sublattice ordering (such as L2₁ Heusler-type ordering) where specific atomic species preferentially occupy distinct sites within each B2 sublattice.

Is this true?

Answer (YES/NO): NO